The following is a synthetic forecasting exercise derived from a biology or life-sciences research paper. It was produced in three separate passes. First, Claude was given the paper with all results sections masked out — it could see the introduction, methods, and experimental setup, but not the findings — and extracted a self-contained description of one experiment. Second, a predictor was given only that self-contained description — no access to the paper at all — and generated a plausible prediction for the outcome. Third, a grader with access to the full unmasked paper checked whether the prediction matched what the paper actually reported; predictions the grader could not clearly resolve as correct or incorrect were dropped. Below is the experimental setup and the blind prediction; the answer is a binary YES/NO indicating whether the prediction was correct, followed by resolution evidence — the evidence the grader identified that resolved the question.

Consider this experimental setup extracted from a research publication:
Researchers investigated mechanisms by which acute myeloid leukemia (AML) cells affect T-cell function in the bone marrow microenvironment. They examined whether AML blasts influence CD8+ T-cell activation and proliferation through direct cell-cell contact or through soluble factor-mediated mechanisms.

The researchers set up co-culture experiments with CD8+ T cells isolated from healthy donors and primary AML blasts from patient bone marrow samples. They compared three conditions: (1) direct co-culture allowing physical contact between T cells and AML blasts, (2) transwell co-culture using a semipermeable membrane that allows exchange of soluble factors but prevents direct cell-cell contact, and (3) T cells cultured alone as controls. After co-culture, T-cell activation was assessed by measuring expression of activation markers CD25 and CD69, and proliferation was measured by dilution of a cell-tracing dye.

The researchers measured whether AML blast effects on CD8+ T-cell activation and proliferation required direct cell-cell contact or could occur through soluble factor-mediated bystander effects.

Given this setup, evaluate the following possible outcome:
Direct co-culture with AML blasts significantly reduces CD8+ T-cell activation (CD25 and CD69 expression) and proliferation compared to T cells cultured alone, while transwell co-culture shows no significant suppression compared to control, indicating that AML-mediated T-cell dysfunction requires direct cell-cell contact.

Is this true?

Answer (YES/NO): YES